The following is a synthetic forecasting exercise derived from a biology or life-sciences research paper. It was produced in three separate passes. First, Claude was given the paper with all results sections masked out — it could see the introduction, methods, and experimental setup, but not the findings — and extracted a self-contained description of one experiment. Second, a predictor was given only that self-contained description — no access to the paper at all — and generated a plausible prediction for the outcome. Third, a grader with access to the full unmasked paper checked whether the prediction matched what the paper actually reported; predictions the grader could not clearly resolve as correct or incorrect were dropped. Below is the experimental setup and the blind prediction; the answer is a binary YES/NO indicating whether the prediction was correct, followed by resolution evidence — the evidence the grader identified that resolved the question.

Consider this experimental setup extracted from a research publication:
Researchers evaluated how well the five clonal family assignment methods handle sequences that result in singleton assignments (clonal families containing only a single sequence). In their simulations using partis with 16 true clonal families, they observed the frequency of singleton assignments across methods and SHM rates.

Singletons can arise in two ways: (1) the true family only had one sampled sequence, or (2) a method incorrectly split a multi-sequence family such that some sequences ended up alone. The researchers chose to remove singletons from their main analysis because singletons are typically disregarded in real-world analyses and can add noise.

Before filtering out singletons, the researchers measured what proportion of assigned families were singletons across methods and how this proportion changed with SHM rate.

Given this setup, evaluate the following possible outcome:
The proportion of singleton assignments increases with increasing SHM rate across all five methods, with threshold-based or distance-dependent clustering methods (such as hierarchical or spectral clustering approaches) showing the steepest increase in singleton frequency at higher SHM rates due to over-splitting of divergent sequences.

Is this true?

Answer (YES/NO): NO